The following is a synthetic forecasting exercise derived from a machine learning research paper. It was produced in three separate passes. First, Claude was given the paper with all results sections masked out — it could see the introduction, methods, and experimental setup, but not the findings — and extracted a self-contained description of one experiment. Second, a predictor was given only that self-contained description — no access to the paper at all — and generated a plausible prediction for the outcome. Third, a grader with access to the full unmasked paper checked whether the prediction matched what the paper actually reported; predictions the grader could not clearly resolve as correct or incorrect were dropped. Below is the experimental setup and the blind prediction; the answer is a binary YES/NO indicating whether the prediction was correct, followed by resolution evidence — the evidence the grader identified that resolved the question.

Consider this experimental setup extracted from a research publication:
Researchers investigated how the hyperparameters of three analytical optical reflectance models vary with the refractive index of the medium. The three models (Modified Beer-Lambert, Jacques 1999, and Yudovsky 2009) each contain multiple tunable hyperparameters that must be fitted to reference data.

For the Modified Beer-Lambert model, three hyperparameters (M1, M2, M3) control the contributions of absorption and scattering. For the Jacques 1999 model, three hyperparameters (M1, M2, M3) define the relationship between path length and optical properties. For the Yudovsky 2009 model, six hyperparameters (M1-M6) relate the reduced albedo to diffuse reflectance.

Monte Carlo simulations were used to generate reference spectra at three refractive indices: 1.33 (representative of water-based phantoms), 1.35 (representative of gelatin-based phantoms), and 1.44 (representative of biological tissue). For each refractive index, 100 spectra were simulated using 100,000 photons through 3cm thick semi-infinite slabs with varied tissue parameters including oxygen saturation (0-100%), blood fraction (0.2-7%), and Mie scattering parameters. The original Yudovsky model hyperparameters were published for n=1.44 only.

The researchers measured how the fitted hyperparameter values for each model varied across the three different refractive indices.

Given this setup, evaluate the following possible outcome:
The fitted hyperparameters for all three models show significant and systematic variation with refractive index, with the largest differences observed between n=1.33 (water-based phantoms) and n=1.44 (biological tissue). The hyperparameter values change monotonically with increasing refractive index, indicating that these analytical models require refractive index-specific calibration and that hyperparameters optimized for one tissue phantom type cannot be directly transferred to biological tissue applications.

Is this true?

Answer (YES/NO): NO